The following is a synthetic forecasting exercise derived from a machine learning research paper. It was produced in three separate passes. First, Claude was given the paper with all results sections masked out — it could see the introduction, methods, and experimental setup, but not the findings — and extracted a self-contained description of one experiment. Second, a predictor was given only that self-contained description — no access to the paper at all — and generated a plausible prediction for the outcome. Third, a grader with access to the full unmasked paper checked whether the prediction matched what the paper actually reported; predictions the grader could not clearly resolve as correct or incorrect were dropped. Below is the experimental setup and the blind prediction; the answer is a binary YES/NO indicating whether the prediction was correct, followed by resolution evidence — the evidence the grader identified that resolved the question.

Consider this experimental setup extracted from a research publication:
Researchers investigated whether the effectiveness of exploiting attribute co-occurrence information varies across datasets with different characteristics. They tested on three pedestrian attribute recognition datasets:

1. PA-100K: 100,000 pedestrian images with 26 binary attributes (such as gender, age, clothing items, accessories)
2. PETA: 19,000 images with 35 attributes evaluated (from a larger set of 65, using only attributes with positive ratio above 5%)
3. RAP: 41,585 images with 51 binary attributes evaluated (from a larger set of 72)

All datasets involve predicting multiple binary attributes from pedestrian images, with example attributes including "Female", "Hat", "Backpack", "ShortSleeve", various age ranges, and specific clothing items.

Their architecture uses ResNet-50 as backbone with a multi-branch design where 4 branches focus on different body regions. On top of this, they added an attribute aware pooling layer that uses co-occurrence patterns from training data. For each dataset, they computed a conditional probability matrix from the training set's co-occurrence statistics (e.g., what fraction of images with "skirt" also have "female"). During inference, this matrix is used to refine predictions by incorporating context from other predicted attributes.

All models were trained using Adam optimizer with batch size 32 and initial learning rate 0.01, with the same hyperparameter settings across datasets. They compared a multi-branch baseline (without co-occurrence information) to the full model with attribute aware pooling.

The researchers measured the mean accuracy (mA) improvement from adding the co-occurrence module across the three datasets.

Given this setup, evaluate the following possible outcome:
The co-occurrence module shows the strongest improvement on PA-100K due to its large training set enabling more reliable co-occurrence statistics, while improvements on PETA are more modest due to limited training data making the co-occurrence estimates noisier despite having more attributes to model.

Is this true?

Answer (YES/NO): NO